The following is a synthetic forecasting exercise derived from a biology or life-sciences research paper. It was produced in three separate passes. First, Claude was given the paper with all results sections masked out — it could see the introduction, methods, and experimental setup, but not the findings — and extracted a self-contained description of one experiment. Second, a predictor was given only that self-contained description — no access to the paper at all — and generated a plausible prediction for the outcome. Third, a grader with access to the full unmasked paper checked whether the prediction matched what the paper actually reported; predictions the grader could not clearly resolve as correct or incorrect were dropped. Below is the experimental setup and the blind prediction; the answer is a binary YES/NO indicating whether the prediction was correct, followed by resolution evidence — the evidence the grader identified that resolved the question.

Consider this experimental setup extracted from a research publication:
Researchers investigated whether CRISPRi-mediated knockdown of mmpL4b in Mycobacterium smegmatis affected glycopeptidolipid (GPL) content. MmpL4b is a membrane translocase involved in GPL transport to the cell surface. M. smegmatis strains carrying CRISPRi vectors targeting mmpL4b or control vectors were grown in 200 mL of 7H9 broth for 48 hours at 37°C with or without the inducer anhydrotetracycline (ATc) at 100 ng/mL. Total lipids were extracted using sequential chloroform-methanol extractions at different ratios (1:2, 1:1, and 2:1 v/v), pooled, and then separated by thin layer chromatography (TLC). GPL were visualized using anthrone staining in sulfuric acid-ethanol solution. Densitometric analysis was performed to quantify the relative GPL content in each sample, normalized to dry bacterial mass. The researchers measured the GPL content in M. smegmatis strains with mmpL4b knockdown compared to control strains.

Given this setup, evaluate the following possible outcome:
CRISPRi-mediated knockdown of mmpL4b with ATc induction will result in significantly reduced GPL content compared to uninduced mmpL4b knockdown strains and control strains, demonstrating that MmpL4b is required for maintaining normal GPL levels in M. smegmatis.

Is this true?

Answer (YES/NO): YES